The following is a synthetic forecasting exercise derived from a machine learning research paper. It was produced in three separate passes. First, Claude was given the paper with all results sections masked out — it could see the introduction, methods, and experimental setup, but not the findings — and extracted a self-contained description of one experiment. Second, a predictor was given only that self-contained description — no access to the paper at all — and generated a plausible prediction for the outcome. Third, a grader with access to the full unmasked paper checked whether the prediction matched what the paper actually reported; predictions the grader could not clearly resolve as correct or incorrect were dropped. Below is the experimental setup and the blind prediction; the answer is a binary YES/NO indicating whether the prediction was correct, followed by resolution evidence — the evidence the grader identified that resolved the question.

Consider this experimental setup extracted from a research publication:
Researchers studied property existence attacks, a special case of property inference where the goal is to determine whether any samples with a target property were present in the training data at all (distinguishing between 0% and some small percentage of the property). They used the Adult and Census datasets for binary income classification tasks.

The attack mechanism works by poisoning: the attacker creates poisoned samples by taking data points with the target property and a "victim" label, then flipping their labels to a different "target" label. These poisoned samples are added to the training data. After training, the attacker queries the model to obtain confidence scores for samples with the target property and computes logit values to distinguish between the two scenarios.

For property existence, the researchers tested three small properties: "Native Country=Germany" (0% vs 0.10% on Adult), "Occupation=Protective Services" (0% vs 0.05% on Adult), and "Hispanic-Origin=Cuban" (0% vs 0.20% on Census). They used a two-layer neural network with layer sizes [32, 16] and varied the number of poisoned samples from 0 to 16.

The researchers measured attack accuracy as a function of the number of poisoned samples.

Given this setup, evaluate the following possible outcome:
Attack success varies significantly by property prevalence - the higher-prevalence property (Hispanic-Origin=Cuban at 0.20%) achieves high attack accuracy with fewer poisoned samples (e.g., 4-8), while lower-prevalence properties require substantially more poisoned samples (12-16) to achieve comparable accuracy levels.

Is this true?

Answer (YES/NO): NO